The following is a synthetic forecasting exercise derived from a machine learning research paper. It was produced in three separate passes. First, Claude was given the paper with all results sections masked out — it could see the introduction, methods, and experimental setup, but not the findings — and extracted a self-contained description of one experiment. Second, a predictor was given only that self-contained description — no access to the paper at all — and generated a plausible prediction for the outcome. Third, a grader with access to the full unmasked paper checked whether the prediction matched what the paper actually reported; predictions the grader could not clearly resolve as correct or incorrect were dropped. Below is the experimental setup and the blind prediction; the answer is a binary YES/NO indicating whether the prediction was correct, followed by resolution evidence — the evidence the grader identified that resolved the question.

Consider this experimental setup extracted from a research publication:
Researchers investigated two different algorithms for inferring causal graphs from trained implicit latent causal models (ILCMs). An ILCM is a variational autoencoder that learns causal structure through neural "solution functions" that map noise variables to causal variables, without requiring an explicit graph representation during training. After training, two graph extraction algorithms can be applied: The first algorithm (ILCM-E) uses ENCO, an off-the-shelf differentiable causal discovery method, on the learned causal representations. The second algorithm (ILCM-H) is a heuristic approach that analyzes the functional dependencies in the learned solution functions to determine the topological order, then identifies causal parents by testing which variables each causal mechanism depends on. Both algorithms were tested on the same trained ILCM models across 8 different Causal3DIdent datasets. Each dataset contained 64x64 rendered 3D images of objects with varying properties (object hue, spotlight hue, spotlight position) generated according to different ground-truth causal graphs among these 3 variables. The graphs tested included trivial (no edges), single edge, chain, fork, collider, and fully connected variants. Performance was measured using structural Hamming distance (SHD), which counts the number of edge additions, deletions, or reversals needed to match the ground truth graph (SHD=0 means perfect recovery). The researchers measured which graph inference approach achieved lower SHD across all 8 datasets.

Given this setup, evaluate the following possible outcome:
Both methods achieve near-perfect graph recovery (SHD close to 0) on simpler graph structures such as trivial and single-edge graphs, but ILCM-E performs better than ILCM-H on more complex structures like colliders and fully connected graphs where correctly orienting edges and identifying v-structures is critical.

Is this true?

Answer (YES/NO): NO